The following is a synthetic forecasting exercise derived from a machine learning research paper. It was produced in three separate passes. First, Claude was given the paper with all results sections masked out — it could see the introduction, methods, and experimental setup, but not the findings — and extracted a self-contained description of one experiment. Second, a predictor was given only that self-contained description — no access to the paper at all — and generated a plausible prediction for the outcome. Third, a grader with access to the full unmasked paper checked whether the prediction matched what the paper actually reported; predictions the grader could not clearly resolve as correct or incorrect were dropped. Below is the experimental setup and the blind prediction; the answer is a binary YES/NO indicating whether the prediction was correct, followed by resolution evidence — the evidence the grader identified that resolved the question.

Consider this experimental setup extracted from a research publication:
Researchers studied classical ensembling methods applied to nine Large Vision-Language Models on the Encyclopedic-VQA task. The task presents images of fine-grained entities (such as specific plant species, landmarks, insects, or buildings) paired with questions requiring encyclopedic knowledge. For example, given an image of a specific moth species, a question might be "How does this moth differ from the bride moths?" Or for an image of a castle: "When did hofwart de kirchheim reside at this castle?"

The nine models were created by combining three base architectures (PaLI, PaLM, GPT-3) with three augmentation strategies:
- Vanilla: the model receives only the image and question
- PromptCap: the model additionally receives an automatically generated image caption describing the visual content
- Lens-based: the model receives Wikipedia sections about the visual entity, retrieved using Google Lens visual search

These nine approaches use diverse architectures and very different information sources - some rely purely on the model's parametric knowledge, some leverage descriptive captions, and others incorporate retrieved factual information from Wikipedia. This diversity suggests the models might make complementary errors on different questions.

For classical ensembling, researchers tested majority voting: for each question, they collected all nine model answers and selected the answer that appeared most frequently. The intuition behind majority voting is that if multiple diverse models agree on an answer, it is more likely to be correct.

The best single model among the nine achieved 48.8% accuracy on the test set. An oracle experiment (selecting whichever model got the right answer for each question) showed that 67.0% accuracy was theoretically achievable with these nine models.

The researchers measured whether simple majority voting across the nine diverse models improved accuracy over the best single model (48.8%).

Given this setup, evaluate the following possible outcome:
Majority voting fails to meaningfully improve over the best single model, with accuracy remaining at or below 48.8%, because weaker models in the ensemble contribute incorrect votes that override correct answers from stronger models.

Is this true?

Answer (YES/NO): YES